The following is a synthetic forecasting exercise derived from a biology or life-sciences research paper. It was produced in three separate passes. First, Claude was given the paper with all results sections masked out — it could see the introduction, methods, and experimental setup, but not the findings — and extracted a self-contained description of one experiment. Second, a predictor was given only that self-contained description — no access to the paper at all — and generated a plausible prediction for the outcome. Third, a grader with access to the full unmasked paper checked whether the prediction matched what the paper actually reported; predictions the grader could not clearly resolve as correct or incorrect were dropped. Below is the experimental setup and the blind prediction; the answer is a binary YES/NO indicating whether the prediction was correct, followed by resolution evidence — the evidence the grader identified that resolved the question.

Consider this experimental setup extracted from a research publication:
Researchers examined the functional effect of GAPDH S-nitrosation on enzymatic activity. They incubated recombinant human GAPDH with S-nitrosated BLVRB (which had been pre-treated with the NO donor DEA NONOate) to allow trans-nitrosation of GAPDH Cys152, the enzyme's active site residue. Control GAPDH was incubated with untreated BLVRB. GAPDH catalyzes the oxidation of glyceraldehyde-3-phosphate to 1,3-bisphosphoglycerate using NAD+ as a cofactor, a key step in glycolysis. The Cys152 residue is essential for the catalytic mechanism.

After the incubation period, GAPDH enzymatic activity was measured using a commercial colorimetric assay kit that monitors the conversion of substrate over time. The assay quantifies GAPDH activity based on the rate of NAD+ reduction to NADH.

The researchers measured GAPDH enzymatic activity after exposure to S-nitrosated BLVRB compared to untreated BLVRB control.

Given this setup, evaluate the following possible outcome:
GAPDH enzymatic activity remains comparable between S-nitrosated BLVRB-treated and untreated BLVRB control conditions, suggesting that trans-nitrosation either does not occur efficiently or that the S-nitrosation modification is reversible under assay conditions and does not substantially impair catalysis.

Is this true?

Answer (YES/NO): NO